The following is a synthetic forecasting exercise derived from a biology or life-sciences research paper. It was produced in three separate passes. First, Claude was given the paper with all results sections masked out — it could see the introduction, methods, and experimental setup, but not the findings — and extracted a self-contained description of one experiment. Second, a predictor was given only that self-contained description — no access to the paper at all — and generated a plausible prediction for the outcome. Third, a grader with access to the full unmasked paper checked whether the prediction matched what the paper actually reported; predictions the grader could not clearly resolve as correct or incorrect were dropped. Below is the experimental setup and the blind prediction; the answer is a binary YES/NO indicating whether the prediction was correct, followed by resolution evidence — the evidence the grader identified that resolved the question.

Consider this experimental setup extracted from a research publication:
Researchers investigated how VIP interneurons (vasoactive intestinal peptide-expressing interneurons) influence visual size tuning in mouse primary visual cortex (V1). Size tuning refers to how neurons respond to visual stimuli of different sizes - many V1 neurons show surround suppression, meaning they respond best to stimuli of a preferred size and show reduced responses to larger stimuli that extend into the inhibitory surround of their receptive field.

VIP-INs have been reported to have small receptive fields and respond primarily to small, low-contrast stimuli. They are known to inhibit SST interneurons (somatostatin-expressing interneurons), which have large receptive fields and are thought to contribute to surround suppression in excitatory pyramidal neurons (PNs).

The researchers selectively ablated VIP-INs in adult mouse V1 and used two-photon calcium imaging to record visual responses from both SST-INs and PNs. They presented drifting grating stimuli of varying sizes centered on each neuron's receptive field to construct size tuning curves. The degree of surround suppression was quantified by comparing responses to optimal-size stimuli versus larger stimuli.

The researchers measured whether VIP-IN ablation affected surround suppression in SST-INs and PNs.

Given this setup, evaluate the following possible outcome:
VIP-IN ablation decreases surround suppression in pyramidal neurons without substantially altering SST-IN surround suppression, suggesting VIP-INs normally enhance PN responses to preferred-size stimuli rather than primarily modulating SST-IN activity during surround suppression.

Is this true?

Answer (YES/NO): NO